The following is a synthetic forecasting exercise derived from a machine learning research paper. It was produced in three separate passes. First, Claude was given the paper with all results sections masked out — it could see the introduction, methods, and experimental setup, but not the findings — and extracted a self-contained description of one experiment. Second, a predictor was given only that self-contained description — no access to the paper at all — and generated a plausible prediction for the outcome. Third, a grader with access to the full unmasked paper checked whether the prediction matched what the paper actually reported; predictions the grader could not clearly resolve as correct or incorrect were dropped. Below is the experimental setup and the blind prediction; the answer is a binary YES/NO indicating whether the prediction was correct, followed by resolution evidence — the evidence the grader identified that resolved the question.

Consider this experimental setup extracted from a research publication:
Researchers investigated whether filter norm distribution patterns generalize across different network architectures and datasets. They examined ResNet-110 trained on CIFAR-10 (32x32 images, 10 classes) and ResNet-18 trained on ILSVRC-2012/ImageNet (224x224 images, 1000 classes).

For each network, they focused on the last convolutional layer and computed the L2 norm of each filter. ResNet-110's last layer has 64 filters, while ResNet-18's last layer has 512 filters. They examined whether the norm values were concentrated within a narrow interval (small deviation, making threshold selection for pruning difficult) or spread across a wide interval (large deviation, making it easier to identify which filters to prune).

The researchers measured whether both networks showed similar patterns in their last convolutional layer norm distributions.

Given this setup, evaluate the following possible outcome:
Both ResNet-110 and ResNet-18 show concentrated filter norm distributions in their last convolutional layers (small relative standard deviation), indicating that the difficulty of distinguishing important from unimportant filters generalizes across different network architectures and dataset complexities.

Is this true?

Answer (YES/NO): YES